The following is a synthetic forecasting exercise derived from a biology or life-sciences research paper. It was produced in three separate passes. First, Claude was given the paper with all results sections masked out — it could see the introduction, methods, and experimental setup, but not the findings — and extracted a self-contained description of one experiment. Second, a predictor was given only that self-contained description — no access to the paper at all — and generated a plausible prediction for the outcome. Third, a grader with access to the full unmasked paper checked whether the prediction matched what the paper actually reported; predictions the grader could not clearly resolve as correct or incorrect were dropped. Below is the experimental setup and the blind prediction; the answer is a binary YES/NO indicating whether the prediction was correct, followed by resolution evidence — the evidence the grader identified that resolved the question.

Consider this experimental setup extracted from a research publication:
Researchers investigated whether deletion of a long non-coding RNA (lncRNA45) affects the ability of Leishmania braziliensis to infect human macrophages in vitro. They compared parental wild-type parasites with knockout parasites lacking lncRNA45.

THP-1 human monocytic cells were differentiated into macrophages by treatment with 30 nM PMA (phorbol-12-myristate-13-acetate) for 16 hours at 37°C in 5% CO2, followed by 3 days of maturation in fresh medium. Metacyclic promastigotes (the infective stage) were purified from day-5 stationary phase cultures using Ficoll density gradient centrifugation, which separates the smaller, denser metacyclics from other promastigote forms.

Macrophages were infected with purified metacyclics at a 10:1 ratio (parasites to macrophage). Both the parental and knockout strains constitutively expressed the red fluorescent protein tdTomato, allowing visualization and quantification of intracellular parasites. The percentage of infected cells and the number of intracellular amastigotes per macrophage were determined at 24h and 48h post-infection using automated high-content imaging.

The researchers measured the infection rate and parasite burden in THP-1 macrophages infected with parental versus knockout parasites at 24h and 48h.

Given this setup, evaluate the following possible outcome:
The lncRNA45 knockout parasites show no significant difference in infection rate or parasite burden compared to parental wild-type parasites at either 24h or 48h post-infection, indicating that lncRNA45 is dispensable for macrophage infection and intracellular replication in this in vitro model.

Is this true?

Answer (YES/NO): YES